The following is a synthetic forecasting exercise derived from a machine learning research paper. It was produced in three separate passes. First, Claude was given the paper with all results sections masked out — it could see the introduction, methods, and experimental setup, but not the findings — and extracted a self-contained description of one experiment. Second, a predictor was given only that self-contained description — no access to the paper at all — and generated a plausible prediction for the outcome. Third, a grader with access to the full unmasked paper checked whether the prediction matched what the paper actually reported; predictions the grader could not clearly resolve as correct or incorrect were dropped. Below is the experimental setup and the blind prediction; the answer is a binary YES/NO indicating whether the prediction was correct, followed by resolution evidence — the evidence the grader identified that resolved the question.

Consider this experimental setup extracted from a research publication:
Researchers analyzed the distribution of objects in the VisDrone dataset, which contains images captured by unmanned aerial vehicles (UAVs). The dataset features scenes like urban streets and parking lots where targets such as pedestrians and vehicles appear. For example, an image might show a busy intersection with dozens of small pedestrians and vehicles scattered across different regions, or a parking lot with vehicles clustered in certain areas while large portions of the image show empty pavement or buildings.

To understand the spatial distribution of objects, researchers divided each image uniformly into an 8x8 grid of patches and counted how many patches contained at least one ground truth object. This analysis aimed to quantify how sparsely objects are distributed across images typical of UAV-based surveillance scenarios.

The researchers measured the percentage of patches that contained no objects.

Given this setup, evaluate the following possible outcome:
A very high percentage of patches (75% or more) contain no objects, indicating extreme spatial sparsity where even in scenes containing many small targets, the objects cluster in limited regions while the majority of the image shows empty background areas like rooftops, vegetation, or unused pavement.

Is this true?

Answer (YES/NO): NO